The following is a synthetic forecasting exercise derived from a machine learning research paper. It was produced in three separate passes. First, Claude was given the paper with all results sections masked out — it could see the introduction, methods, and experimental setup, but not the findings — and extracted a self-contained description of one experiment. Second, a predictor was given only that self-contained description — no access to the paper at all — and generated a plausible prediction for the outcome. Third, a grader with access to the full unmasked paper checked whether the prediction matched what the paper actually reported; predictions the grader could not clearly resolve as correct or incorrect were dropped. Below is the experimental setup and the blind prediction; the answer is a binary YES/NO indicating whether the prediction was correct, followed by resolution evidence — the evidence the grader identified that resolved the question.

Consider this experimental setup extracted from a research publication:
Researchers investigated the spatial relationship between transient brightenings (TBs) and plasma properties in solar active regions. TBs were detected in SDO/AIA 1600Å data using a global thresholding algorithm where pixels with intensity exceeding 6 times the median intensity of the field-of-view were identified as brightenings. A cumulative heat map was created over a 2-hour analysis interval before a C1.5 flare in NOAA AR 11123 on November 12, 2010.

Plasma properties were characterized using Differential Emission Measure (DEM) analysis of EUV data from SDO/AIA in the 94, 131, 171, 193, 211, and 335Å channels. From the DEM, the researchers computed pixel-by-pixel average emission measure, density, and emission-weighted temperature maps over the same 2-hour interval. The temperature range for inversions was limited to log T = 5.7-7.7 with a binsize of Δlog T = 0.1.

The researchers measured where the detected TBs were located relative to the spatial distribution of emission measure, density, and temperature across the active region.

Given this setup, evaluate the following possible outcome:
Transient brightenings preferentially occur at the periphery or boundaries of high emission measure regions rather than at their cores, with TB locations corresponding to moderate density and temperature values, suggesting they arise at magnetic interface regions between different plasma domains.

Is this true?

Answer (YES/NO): NO